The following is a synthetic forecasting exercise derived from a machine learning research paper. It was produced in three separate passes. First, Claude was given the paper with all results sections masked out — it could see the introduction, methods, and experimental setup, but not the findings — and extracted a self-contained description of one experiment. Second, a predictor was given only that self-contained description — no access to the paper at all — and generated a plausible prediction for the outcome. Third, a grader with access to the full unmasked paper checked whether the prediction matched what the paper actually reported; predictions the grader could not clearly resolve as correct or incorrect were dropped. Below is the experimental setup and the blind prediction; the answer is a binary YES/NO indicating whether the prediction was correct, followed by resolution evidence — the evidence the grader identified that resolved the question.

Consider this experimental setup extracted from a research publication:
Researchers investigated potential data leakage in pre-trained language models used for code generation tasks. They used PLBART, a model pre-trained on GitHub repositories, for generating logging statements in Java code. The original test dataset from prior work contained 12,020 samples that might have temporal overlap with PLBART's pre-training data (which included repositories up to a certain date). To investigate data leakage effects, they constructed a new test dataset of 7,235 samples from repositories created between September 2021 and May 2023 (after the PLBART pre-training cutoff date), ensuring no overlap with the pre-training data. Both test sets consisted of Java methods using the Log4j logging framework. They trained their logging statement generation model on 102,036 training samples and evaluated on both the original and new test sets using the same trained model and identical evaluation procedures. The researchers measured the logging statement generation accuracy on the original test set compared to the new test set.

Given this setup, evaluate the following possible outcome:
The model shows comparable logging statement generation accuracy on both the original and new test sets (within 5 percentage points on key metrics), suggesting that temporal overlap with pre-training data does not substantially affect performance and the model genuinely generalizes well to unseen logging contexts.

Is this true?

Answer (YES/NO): NO